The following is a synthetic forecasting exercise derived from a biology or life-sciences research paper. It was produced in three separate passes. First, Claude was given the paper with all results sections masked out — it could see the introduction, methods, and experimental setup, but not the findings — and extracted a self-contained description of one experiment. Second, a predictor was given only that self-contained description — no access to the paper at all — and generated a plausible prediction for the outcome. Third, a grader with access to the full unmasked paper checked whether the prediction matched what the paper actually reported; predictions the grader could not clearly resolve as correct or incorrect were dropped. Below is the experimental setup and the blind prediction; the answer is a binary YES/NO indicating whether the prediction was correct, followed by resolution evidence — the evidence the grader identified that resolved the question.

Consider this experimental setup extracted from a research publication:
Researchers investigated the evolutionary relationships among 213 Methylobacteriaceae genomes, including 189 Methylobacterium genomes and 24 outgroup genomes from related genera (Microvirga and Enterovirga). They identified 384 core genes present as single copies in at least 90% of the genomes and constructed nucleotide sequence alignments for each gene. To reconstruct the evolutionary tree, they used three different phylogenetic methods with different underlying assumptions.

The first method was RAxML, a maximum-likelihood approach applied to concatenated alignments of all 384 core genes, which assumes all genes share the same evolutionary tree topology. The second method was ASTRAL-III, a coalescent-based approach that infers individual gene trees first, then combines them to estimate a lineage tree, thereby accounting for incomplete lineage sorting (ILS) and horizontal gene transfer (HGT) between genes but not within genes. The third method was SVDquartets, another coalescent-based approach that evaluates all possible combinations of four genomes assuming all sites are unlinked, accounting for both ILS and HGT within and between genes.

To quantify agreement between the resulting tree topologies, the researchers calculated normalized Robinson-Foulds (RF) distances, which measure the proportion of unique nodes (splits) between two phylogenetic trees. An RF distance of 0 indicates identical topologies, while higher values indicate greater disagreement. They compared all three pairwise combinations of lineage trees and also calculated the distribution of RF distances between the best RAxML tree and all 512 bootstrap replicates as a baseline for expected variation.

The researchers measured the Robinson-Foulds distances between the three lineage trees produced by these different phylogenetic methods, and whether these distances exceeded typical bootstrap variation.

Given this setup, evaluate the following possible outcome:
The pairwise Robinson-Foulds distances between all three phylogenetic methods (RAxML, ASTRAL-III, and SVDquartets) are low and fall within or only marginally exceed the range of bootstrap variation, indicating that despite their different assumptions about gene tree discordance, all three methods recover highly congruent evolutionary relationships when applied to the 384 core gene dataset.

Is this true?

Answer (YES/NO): NO